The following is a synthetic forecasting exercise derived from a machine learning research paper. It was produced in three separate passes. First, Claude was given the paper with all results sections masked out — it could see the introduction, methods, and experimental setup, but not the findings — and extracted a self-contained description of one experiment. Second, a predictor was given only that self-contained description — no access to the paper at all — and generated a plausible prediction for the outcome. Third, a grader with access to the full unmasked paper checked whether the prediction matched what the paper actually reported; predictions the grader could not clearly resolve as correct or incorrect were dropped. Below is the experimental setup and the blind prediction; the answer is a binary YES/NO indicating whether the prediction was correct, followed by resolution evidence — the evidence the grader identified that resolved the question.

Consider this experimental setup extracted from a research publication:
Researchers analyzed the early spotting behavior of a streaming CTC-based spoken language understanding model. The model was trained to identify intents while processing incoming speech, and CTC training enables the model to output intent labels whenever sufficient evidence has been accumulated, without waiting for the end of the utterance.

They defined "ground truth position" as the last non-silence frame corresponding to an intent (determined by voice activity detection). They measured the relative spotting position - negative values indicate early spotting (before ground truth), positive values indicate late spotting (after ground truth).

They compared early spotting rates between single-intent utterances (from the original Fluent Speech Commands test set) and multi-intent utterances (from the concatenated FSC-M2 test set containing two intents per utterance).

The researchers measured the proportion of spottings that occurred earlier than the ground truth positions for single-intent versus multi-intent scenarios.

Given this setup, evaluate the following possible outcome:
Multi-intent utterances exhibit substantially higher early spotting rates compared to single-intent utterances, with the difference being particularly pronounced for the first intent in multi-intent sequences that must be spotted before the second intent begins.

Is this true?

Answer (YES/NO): YES